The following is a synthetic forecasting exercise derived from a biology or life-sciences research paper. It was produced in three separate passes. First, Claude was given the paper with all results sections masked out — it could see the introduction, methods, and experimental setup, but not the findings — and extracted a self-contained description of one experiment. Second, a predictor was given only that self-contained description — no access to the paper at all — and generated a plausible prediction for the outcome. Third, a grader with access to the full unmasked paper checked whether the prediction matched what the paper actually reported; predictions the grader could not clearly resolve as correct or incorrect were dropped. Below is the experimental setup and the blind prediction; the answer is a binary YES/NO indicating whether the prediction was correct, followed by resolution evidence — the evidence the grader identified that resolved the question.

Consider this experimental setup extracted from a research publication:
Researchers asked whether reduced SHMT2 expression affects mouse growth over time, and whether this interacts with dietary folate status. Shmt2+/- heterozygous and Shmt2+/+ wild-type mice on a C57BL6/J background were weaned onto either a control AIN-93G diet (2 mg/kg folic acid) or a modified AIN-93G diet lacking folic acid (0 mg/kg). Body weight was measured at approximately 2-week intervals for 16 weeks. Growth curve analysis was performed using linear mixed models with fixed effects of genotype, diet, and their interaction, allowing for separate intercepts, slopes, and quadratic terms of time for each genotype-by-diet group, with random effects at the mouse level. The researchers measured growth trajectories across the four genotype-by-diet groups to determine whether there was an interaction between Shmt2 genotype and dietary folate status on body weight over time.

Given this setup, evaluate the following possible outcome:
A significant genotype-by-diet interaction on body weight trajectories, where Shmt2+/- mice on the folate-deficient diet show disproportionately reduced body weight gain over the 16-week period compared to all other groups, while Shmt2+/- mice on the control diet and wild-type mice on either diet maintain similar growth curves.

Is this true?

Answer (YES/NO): NO